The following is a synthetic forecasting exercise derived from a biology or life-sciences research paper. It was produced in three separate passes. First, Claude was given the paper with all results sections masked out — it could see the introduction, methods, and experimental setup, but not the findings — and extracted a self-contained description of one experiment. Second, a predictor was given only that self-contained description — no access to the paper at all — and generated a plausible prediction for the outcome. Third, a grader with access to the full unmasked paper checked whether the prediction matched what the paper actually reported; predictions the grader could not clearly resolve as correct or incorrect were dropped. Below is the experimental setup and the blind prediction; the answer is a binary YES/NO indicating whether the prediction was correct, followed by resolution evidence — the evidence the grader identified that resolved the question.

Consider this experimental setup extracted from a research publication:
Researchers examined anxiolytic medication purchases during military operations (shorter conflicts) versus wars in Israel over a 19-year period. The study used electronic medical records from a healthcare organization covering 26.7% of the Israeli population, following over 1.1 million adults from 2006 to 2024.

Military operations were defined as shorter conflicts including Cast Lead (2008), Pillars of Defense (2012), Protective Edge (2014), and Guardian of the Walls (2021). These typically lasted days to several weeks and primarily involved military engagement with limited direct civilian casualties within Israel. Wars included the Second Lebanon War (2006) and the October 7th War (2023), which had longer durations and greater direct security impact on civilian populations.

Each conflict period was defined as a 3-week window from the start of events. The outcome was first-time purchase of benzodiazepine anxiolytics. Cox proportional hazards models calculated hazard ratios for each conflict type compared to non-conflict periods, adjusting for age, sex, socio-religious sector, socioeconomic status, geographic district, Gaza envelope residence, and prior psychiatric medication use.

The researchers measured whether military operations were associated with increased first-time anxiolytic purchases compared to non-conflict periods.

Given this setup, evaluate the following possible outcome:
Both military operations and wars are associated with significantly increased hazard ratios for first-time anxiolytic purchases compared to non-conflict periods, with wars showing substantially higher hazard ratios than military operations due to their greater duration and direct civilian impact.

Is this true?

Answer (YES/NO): YES